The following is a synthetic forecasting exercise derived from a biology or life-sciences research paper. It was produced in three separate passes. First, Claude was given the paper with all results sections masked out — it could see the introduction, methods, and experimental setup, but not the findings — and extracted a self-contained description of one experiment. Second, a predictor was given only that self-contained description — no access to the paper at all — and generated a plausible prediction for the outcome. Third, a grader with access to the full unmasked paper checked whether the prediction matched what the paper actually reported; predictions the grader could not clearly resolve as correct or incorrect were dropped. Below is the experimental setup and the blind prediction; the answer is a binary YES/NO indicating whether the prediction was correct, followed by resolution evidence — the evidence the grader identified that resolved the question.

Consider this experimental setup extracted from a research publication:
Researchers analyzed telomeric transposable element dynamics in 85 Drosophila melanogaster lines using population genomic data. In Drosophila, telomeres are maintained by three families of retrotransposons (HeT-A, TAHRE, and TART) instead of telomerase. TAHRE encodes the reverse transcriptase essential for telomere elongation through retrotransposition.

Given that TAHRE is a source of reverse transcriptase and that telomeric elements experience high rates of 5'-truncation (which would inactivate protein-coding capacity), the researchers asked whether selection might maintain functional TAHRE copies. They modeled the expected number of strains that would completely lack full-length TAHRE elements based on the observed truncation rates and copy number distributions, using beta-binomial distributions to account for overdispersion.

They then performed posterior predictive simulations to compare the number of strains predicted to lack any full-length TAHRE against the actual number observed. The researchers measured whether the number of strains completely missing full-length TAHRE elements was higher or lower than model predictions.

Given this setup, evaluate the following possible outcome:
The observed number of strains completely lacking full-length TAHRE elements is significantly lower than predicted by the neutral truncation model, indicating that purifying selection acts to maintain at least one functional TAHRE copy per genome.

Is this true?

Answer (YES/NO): NO